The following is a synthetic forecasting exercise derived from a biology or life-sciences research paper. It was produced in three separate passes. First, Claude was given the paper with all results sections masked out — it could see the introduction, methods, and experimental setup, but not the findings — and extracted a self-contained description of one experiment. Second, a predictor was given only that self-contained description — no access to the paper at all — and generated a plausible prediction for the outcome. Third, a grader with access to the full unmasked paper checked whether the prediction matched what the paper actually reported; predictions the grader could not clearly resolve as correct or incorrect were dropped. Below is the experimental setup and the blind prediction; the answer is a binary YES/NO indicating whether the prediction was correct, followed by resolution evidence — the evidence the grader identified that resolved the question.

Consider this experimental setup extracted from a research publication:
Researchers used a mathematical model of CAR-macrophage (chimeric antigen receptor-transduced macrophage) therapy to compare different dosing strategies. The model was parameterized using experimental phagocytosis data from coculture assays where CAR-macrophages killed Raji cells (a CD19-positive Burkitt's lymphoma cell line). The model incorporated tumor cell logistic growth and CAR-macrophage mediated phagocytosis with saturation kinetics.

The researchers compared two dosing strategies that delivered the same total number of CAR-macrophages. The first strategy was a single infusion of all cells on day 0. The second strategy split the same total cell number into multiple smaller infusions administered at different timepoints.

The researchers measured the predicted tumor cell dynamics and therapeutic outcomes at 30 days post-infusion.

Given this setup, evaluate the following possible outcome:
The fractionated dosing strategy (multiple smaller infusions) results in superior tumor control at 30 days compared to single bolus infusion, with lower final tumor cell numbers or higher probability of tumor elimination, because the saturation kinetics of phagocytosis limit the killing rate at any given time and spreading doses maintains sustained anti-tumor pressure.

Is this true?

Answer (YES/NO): NO